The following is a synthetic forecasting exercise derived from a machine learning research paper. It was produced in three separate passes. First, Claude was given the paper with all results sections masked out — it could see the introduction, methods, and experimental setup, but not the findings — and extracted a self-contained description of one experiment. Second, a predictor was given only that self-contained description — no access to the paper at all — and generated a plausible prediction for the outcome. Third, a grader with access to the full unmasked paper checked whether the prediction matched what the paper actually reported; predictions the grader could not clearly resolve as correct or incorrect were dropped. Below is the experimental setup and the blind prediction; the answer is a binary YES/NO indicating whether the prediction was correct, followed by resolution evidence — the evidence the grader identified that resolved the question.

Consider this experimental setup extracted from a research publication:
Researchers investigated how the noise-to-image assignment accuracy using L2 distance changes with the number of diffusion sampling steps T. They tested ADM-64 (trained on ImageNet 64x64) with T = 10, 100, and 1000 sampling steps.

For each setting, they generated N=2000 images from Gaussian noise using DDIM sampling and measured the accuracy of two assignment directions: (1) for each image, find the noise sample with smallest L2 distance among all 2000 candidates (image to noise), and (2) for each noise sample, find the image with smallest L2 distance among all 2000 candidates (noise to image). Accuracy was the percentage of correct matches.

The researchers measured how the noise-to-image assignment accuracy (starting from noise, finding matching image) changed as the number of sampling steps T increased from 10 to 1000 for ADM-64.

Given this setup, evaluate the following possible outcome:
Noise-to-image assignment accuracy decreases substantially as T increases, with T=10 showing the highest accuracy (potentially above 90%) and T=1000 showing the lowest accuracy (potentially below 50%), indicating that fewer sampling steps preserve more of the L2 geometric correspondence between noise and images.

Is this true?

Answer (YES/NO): YES